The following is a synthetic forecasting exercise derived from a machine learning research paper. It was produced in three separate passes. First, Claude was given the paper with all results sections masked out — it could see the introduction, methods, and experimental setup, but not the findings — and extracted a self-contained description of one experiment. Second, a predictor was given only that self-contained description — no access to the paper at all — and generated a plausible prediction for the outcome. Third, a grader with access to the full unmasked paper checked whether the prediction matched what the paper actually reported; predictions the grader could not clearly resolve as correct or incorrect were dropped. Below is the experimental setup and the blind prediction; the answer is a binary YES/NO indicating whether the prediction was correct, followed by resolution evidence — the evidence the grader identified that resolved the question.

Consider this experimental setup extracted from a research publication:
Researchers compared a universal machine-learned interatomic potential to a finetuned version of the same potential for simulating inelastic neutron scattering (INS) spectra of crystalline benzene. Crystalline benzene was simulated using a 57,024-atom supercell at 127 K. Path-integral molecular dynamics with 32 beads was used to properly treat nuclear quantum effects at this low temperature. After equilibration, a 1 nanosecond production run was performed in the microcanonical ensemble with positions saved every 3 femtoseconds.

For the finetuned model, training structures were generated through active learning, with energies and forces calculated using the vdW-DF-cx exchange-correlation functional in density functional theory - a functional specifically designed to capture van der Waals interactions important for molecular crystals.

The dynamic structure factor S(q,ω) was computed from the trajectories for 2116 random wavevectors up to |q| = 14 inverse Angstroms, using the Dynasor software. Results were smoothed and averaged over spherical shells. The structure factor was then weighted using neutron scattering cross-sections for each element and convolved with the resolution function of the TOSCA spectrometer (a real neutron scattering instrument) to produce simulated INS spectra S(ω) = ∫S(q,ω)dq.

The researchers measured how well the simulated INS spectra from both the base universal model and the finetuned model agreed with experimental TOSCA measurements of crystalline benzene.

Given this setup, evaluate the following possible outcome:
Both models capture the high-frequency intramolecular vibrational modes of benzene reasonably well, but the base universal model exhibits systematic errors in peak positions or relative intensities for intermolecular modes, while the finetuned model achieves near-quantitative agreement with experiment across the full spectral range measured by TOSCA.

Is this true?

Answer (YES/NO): NO